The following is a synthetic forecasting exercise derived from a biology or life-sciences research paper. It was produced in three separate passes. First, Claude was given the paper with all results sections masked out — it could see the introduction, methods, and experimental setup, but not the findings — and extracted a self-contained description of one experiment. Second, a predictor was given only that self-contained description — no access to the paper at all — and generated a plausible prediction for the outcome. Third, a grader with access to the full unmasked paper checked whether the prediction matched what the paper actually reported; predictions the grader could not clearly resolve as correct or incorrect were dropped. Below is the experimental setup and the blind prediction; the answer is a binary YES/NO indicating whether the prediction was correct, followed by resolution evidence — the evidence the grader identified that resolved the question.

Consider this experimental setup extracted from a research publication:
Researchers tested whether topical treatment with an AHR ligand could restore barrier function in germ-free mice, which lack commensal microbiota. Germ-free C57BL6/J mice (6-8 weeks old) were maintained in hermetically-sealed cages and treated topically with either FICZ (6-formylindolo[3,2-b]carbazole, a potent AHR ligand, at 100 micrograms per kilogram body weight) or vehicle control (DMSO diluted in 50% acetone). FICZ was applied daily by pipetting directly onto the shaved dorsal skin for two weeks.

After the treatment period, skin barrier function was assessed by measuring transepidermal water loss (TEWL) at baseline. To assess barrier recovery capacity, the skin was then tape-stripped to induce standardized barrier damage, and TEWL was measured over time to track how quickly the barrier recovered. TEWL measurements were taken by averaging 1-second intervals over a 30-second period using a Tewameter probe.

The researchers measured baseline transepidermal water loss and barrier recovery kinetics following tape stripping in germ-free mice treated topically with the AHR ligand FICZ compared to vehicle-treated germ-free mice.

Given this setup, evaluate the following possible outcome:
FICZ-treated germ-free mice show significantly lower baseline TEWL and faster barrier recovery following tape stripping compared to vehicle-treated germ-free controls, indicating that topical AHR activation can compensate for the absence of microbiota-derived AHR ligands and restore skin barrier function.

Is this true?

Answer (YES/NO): NO